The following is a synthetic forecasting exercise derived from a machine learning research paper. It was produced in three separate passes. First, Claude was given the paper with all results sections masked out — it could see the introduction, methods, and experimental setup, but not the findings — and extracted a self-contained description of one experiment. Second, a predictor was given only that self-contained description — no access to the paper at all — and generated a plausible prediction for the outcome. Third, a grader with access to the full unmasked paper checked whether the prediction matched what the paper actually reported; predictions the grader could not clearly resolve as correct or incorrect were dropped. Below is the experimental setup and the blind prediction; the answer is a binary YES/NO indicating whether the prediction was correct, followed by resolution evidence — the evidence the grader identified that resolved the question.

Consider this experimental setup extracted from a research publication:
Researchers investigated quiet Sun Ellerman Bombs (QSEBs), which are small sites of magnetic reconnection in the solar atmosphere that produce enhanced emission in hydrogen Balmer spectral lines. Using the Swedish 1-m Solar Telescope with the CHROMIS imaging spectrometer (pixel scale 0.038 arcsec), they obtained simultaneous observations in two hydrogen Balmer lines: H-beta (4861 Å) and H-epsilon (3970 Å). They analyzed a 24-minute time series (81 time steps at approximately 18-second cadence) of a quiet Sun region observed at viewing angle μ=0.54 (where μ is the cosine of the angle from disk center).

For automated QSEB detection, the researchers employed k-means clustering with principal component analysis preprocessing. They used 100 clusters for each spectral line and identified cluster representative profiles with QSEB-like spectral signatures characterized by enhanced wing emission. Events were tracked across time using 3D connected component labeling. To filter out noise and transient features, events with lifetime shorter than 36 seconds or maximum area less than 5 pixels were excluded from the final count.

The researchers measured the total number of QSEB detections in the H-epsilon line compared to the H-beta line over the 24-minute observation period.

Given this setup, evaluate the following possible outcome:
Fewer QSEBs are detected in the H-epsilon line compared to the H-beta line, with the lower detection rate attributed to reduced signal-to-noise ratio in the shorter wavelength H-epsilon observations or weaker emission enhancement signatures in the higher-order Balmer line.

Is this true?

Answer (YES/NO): NO